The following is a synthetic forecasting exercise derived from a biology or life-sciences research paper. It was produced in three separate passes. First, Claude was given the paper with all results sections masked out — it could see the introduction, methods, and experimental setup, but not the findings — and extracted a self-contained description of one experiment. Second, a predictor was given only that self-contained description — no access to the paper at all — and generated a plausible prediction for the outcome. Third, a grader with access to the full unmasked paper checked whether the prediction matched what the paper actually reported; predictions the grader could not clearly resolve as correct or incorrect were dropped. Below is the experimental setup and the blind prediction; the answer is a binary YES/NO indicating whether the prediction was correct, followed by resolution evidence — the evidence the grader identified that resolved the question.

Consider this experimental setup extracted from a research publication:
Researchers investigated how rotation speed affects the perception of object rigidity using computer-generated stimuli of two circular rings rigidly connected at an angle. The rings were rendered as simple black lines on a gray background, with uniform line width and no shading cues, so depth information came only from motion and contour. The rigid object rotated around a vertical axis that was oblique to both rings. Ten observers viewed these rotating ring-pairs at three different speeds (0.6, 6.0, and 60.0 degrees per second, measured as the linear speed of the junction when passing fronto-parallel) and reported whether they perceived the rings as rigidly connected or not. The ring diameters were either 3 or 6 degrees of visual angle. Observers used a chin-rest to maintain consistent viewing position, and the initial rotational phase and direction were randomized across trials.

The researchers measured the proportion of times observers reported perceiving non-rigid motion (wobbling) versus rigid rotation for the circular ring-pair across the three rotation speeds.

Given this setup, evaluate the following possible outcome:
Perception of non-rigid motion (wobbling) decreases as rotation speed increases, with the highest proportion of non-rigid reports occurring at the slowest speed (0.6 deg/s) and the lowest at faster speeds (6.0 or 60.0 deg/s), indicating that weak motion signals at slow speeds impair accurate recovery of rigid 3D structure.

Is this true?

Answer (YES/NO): NO